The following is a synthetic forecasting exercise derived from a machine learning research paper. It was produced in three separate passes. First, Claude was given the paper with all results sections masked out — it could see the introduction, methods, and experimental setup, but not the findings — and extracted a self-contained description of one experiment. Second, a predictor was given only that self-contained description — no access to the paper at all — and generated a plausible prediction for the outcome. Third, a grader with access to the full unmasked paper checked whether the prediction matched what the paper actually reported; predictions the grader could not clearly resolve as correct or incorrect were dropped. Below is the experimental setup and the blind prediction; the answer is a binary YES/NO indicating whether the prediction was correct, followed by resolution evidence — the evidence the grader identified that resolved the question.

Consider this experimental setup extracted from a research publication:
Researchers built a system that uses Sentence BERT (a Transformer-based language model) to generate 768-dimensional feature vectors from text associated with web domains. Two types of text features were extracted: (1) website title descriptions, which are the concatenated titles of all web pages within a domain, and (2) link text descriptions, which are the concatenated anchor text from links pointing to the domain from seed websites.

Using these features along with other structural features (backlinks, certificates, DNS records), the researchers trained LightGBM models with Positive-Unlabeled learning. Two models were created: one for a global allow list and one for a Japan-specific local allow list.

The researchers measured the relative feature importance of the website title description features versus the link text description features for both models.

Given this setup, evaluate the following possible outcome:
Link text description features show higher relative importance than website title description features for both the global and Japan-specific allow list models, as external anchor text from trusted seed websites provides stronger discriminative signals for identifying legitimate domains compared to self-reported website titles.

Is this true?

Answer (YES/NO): NO